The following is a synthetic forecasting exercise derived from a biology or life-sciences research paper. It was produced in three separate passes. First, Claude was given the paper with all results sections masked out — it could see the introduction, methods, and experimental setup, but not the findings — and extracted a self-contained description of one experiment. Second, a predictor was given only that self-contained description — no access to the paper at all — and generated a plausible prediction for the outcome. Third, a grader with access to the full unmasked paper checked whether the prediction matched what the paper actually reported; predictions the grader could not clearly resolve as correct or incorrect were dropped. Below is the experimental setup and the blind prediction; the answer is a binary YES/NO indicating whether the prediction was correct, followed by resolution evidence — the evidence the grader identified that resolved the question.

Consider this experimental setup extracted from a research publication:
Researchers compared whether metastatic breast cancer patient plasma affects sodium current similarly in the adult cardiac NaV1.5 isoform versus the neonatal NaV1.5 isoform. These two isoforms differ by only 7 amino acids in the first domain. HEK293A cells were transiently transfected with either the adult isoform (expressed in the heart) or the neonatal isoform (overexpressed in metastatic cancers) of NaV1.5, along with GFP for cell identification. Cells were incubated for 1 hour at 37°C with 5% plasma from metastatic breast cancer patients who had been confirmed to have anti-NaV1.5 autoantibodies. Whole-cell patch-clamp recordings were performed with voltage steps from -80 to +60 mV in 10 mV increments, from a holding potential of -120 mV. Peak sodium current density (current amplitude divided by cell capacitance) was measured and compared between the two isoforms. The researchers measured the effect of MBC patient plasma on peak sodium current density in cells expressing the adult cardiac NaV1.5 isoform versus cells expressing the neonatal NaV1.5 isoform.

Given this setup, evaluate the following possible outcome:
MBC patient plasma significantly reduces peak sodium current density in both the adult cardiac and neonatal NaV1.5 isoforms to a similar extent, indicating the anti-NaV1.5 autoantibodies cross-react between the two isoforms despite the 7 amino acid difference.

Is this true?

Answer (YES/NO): NO